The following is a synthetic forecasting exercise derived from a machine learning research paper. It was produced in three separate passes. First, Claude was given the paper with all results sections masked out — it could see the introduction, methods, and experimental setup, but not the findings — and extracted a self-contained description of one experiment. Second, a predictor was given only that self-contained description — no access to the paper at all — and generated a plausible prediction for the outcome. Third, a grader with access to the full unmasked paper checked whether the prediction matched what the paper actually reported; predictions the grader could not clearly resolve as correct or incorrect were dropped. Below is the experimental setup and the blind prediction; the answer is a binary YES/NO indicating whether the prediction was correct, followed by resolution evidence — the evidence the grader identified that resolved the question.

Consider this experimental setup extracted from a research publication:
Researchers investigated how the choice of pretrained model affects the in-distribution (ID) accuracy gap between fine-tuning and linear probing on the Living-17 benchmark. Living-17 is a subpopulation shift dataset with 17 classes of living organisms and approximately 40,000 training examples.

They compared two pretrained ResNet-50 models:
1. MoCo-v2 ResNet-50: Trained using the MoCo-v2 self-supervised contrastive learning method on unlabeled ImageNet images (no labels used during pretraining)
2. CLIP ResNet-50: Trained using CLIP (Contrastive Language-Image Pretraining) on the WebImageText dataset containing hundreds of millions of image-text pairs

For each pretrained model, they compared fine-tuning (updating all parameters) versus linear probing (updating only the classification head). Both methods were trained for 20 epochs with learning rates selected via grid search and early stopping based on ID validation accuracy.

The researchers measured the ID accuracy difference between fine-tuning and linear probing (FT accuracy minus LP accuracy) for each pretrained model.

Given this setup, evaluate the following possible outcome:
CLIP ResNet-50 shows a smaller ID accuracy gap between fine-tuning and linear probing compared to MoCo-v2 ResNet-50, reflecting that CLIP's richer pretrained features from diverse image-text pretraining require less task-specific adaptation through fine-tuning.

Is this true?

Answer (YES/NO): YES